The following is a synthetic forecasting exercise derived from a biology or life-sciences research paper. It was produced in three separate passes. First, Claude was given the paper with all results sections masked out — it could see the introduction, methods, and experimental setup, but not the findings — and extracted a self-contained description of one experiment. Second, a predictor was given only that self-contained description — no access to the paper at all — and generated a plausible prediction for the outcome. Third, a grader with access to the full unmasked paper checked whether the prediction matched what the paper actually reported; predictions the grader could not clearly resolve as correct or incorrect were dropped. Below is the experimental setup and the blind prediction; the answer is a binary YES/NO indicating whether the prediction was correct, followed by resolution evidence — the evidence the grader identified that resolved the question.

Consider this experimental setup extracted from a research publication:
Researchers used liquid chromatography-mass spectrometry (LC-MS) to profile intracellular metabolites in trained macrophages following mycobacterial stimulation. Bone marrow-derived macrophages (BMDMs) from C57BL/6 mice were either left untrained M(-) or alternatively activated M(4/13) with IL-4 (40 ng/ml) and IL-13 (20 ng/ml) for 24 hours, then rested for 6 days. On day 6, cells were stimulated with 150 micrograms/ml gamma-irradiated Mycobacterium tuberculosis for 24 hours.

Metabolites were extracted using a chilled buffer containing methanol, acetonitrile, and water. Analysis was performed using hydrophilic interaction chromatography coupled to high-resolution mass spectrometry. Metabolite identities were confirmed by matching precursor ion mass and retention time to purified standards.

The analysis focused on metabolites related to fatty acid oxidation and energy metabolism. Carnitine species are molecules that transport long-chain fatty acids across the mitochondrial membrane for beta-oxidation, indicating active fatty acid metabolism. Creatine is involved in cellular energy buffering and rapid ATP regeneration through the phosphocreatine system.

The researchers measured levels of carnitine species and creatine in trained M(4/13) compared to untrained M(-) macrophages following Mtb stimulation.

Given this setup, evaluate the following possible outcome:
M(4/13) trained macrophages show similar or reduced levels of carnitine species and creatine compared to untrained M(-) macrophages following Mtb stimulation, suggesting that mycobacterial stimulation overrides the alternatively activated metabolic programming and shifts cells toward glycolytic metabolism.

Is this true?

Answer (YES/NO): NO